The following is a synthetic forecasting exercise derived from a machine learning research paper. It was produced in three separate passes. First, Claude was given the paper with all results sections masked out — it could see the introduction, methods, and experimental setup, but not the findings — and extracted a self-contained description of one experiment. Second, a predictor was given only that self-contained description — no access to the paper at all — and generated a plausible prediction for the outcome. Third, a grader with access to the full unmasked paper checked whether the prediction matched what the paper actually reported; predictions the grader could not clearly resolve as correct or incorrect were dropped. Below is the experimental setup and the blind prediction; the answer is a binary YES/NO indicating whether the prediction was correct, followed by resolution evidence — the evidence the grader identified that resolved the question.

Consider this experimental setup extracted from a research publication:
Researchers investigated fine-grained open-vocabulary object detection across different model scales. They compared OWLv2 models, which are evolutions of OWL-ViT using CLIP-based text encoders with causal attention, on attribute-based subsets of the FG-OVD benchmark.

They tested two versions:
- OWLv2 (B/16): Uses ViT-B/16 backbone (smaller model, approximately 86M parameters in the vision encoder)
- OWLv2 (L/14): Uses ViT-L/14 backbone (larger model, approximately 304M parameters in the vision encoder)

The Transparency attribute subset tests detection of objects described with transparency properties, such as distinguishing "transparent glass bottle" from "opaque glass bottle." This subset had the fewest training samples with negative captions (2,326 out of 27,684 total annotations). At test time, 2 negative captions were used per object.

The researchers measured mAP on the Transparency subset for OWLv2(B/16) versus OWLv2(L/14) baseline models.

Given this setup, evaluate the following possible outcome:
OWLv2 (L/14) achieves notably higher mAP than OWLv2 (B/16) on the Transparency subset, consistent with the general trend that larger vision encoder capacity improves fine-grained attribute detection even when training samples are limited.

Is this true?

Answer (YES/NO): NO